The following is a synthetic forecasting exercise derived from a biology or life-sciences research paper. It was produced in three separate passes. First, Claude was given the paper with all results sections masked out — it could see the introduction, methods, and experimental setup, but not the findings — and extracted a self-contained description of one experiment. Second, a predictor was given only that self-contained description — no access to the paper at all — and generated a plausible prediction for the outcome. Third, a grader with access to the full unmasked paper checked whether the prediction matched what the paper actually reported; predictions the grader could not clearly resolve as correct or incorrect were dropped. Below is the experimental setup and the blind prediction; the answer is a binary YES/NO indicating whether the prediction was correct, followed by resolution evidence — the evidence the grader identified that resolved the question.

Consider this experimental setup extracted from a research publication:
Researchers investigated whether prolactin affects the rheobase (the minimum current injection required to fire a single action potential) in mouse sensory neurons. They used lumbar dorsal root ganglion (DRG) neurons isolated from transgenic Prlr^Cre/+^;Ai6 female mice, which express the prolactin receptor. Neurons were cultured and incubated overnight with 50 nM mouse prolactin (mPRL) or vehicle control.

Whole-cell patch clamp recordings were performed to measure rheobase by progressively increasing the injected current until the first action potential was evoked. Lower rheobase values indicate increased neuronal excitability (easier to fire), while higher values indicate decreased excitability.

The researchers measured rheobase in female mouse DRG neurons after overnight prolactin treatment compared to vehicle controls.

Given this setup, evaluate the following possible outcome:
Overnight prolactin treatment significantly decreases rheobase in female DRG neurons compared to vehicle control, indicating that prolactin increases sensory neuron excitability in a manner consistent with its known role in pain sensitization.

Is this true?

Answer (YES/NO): NO